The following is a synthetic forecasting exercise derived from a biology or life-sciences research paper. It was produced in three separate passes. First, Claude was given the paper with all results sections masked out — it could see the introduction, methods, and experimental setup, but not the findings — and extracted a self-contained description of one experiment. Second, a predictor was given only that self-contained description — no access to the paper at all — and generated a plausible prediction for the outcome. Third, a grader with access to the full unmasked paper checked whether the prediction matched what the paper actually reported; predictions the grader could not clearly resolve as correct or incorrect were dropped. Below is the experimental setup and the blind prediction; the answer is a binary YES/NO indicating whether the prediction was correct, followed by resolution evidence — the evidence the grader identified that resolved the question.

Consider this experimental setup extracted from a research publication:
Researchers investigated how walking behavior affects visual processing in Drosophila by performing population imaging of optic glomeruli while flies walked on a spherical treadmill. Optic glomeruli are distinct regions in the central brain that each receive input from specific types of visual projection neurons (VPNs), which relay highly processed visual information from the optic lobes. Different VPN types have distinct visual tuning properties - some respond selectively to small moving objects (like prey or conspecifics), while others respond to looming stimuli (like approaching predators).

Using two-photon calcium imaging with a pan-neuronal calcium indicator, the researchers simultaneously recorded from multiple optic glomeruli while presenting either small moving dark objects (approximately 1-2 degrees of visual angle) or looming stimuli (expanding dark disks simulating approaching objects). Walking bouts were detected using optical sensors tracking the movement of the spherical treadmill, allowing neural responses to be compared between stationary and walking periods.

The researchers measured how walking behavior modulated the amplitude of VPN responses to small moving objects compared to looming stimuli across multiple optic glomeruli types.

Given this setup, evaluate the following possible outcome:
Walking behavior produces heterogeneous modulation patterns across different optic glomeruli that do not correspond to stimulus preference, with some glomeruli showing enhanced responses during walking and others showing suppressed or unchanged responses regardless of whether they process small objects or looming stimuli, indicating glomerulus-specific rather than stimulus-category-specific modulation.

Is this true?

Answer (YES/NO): NO